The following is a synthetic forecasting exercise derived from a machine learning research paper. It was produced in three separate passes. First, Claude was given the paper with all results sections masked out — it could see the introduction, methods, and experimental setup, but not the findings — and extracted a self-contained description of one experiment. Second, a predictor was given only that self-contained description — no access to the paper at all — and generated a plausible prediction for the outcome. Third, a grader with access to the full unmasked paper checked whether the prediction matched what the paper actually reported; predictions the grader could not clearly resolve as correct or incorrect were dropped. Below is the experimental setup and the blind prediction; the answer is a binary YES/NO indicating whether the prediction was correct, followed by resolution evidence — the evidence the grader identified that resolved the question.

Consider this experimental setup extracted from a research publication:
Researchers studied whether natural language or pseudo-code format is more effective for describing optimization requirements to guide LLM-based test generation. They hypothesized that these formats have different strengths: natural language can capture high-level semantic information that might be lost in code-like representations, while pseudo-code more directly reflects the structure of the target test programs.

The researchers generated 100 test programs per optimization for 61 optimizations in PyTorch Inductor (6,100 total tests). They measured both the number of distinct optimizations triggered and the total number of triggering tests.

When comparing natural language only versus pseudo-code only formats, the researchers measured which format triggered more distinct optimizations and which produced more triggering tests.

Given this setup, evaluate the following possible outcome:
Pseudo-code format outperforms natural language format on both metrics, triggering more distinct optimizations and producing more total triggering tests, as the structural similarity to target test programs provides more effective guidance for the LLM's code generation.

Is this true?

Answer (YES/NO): NO